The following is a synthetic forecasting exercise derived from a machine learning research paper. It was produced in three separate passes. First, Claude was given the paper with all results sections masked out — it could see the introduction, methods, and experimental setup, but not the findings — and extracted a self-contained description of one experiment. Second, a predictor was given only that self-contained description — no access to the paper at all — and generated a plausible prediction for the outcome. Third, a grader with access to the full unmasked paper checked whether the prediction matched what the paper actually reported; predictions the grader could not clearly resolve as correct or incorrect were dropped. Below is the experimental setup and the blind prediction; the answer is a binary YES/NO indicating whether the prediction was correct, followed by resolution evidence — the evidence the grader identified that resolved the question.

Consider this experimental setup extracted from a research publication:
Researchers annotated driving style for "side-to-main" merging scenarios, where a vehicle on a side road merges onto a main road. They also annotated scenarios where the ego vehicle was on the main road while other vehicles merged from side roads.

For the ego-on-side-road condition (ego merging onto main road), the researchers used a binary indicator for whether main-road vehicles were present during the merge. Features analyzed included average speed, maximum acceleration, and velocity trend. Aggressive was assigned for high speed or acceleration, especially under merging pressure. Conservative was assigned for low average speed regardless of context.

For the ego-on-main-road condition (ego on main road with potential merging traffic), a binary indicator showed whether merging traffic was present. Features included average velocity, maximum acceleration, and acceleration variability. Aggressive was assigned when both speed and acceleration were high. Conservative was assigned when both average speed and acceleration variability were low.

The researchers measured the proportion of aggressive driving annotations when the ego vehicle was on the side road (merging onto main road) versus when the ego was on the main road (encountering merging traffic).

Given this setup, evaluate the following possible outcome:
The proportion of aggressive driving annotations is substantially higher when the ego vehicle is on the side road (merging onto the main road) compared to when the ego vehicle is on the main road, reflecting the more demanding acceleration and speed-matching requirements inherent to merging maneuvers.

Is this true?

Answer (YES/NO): YES